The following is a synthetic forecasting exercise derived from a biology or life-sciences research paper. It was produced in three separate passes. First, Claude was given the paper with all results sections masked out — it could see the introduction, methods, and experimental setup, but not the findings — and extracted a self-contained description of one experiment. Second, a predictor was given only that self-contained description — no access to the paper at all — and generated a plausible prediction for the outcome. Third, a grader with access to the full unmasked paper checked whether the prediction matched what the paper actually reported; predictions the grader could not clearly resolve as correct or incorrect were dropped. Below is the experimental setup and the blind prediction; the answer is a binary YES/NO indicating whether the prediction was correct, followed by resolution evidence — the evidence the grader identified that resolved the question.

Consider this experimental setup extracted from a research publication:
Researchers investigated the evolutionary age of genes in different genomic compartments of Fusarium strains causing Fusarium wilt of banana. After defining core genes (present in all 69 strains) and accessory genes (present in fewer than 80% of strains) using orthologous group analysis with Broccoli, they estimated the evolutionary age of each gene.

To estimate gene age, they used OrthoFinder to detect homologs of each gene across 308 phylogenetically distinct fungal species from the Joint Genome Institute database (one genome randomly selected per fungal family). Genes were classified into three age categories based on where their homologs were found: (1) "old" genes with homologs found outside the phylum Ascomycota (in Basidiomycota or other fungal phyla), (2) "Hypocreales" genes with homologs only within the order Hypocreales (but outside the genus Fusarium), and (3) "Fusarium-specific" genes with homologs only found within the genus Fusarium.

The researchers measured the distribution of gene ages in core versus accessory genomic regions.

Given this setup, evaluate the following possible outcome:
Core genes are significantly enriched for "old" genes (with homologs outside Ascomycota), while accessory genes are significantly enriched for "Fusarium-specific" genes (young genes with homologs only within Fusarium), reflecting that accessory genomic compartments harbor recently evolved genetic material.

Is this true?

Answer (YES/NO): YES